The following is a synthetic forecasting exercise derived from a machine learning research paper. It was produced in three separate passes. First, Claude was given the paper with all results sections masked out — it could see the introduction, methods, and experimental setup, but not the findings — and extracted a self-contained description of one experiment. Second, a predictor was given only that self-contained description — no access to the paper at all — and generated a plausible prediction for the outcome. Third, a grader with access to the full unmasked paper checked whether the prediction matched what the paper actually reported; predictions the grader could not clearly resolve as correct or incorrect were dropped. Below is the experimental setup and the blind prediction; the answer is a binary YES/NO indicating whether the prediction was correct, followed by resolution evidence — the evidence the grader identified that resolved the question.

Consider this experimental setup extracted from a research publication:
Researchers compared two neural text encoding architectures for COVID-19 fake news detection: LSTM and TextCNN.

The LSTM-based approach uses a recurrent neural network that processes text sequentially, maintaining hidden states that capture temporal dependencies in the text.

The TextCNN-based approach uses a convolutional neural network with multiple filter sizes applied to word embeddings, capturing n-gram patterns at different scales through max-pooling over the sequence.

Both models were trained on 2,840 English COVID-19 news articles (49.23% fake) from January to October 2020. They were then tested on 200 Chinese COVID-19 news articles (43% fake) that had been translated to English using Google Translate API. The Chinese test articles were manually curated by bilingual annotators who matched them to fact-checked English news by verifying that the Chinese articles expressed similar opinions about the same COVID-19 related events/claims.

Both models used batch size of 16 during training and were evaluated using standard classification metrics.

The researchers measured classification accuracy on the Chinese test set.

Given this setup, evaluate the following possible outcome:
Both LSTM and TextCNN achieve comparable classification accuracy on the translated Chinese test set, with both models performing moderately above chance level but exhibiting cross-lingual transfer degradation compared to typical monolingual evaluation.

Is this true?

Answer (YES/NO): NO